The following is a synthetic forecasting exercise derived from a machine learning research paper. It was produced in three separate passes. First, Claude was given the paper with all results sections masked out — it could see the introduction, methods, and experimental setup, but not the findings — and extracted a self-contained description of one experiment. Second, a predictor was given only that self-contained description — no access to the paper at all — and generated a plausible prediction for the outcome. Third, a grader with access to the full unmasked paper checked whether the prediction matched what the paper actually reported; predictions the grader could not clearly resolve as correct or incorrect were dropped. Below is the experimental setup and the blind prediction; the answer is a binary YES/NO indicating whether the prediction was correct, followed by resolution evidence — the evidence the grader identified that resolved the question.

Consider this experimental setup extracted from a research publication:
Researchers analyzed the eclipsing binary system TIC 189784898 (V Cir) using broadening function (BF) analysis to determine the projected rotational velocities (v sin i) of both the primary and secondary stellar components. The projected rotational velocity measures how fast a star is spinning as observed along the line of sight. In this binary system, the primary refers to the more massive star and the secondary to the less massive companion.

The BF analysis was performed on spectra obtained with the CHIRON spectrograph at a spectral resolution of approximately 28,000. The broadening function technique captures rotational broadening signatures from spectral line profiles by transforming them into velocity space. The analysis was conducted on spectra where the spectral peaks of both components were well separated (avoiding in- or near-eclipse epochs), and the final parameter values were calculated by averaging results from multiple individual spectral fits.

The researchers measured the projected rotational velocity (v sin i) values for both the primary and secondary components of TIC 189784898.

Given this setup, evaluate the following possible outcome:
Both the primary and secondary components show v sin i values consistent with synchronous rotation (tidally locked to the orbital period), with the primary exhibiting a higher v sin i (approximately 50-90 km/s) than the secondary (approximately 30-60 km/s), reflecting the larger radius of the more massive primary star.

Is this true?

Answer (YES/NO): NO